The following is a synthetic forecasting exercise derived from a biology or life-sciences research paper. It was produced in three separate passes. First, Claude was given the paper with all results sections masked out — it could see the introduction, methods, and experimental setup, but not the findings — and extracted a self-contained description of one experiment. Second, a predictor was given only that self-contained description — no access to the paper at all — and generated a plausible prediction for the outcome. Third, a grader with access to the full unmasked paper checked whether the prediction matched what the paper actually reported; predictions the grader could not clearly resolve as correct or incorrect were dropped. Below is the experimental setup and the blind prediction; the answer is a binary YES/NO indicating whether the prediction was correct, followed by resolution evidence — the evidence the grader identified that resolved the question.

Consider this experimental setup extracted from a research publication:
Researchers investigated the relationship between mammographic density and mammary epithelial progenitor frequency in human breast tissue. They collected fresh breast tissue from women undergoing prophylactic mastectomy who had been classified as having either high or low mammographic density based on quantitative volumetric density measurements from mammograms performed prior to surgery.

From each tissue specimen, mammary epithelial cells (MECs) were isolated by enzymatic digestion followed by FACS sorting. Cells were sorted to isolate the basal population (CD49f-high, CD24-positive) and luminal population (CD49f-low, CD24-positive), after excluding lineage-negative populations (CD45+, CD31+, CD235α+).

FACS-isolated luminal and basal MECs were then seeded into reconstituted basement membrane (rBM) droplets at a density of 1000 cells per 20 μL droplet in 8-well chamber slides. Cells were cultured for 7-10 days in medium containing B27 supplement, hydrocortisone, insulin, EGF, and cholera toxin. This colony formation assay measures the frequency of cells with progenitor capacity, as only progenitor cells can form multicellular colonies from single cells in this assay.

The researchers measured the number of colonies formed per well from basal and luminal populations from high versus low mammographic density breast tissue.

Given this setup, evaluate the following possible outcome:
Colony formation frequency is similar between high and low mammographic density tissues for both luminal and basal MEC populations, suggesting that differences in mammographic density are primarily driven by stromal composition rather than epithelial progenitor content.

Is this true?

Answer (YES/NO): NO